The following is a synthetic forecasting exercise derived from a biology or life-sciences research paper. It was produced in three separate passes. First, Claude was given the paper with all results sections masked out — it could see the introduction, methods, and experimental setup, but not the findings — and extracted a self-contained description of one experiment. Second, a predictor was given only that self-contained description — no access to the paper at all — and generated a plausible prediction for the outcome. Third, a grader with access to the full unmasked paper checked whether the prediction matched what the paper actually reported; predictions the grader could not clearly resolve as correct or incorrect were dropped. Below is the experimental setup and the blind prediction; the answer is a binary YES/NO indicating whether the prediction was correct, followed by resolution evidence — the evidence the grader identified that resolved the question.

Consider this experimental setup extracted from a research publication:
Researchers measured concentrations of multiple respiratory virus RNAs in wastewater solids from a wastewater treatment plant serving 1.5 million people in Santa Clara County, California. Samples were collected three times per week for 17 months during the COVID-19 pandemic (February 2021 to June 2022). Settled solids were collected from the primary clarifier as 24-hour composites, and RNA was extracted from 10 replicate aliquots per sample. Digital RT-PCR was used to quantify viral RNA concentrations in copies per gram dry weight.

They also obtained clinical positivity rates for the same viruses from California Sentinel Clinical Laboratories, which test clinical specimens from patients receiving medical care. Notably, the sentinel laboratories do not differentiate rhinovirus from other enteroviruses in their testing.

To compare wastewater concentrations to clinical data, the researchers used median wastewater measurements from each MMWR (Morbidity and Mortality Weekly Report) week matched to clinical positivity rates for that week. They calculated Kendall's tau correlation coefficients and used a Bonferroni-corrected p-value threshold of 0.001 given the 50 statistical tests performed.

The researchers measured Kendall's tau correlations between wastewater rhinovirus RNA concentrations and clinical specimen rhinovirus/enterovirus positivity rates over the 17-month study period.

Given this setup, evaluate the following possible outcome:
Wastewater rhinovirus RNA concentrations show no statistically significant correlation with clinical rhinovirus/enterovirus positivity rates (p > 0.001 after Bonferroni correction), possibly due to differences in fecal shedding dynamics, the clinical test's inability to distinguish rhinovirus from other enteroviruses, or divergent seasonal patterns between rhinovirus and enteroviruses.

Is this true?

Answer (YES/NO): NO